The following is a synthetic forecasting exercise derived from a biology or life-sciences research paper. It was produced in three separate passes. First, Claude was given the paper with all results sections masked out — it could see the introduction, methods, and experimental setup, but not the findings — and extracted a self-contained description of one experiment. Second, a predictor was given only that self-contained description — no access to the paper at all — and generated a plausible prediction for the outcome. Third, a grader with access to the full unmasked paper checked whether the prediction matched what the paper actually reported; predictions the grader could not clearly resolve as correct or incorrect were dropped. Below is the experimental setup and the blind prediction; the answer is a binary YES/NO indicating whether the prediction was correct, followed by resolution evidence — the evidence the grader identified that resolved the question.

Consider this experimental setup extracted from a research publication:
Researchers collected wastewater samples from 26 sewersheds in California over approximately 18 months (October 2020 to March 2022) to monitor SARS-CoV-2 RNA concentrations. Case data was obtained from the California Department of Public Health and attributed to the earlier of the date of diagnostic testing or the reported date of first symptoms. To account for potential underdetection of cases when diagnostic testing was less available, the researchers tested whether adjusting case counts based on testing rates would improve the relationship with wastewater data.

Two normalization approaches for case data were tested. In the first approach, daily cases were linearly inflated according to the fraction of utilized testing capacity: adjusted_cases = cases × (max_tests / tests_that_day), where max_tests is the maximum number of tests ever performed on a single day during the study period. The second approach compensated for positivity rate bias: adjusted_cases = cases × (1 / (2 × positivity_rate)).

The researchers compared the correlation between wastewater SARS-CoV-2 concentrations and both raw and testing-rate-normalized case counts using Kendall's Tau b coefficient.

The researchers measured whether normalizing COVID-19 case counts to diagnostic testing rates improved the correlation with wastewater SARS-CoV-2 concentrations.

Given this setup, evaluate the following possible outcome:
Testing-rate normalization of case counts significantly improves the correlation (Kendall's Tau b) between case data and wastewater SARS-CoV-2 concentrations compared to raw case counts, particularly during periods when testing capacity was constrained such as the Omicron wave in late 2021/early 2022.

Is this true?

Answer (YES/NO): NO